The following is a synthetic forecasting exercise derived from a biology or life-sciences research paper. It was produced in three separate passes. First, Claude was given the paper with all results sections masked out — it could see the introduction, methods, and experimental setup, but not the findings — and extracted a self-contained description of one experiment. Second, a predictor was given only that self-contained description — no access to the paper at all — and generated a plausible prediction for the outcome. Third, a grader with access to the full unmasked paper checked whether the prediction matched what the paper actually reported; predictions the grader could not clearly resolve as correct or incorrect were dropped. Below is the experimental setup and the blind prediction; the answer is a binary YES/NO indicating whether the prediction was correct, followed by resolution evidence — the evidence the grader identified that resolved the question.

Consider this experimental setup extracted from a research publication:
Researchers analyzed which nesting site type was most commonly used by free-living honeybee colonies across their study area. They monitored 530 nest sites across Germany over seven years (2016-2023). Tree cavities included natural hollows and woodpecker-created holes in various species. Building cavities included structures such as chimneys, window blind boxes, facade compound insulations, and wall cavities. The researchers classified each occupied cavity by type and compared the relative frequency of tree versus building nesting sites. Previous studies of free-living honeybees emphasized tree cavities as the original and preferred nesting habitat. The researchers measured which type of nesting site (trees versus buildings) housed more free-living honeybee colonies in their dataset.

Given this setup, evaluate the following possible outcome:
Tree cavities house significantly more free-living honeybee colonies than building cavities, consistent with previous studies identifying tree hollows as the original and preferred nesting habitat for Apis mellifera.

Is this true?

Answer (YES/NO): YES